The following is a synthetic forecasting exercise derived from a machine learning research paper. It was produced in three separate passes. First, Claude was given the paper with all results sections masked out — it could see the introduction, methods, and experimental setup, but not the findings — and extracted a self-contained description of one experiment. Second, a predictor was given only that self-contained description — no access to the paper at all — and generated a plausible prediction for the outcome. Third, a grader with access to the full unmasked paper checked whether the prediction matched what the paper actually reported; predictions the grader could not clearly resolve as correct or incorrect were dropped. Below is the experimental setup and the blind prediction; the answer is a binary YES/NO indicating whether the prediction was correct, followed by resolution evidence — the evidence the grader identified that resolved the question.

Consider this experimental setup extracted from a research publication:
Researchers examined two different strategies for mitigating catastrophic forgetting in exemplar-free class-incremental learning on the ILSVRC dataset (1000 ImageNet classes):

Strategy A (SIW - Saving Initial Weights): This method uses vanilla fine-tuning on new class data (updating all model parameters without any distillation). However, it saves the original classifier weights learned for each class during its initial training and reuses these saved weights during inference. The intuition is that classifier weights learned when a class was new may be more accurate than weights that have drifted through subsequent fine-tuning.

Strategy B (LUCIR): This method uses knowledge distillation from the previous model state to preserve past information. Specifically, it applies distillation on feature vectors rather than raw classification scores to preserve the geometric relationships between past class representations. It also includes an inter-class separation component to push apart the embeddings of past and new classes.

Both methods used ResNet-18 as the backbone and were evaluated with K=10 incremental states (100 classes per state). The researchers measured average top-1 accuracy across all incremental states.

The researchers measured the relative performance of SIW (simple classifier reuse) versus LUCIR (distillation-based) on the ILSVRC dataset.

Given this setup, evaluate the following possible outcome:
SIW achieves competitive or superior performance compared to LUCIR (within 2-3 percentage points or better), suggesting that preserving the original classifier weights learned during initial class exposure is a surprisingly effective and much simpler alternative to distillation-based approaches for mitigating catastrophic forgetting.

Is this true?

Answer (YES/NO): YES